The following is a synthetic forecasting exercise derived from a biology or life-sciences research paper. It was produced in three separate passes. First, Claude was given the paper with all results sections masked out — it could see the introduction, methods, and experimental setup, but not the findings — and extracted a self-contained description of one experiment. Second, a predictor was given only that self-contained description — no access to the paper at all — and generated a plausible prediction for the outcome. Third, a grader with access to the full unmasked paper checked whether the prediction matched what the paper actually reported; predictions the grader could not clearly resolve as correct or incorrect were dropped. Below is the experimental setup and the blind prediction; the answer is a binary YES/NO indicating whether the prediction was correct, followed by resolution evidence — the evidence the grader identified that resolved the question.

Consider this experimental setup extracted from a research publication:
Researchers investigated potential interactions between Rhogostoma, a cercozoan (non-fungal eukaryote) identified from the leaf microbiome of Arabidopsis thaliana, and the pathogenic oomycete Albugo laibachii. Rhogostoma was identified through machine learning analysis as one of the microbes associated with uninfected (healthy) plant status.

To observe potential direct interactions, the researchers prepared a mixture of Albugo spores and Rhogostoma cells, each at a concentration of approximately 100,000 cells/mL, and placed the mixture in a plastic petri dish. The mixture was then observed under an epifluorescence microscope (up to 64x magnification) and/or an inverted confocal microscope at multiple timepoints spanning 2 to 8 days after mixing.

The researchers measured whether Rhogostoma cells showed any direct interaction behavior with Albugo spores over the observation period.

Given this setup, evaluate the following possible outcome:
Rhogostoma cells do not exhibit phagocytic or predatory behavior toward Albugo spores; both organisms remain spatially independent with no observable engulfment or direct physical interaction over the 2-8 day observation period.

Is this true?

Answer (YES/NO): NO